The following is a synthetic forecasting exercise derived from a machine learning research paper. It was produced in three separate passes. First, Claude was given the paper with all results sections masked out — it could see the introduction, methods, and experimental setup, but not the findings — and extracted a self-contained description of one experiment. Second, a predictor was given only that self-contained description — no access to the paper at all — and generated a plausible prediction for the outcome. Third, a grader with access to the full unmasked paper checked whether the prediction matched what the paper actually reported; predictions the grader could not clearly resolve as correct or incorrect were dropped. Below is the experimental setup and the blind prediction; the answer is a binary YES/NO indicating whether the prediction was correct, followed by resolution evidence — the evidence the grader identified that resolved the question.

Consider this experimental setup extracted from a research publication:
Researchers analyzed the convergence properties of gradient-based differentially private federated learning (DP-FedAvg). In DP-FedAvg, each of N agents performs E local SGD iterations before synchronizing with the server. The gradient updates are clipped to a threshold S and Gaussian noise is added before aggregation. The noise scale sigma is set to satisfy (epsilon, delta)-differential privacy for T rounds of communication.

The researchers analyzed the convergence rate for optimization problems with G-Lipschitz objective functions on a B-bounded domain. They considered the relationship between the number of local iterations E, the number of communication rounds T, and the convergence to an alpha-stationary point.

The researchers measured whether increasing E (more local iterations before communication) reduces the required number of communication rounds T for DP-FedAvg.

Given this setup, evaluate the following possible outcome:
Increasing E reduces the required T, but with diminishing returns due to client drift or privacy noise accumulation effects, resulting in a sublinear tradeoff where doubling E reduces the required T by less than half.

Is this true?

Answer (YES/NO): NO